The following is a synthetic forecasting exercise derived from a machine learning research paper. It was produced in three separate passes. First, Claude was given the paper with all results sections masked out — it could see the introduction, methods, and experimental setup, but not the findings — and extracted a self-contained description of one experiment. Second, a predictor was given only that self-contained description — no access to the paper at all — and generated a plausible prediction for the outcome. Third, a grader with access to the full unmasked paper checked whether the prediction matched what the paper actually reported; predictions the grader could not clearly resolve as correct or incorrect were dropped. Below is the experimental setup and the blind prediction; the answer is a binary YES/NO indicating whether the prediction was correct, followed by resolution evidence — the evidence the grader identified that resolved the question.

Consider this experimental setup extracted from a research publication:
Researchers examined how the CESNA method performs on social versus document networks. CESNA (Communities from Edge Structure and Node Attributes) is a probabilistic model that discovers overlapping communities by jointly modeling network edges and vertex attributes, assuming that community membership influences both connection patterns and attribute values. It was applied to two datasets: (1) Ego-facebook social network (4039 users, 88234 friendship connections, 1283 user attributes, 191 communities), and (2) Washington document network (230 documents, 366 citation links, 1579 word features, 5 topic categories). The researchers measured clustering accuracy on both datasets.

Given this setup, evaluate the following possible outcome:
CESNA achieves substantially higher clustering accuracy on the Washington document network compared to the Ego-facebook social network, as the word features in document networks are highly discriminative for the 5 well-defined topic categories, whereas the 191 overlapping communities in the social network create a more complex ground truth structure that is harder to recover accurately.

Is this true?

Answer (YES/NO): YES